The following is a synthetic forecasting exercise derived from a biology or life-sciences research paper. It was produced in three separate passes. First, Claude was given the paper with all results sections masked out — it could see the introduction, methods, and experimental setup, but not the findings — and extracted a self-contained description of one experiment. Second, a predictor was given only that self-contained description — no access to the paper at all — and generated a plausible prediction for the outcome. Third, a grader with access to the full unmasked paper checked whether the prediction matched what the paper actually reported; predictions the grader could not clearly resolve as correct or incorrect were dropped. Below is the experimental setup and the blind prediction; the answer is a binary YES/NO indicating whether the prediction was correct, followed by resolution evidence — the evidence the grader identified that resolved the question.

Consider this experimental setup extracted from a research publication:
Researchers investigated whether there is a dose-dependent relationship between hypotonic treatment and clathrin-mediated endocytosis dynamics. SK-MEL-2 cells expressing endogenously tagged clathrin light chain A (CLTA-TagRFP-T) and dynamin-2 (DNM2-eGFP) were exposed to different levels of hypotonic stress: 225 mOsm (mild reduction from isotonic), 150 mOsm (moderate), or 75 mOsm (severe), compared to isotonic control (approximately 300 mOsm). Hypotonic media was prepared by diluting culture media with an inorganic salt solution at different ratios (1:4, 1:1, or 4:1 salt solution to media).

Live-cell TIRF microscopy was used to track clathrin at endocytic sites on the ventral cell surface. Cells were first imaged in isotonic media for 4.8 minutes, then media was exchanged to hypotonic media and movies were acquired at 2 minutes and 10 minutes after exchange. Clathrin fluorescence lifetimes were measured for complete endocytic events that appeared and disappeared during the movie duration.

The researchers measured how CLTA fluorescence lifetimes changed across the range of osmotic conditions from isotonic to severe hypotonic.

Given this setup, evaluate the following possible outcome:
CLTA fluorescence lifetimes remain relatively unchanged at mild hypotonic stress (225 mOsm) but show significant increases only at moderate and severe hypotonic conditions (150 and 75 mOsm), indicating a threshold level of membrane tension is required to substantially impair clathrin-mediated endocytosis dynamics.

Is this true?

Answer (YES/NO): YES